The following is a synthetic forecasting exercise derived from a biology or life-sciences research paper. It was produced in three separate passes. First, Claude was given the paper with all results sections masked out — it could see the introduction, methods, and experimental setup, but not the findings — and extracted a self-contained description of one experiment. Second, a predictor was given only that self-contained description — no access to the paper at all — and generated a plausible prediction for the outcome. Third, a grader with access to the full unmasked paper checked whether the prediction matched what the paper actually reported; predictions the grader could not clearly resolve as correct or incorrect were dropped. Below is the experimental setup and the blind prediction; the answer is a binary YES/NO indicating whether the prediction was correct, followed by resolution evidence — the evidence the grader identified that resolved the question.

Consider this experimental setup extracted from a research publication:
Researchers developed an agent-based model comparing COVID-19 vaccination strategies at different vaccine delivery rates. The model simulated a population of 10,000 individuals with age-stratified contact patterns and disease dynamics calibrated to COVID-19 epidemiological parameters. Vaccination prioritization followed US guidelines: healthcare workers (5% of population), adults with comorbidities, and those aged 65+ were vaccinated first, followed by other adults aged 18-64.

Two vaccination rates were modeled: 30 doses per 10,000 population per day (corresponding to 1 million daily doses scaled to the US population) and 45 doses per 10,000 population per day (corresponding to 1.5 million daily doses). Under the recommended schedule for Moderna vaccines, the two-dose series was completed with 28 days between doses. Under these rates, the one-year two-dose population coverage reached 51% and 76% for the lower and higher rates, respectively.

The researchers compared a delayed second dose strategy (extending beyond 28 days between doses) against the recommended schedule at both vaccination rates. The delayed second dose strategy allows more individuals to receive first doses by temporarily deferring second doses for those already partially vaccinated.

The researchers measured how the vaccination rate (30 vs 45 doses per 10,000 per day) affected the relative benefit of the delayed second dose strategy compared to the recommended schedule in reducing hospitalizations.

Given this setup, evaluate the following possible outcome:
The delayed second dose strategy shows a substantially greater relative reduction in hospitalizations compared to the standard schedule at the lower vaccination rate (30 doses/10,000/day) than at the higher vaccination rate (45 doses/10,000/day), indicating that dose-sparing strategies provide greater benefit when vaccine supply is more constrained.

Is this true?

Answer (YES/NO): NO